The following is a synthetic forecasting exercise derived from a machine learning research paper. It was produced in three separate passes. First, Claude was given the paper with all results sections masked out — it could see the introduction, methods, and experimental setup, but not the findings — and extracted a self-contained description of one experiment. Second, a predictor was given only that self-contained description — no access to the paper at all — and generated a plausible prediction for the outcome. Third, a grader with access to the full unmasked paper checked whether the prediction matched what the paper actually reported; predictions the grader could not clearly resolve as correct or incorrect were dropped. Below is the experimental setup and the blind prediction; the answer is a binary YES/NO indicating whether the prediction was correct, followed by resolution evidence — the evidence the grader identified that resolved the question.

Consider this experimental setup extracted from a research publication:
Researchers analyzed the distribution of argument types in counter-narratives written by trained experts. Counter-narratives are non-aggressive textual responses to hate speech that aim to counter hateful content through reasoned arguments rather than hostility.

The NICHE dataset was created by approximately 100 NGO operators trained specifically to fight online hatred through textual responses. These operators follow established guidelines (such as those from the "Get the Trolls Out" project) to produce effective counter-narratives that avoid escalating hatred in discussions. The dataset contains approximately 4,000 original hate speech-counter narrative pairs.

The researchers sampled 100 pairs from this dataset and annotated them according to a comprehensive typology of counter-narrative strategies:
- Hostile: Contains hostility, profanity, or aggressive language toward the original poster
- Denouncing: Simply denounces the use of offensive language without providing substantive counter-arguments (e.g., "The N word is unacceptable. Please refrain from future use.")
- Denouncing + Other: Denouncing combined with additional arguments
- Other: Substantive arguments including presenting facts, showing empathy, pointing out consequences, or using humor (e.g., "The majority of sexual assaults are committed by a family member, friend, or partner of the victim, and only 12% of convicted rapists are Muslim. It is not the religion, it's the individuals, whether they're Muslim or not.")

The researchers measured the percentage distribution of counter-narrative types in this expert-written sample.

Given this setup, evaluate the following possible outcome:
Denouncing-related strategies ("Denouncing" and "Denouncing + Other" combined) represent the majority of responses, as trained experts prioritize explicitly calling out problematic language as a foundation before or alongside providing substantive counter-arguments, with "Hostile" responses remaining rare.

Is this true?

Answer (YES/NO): NO